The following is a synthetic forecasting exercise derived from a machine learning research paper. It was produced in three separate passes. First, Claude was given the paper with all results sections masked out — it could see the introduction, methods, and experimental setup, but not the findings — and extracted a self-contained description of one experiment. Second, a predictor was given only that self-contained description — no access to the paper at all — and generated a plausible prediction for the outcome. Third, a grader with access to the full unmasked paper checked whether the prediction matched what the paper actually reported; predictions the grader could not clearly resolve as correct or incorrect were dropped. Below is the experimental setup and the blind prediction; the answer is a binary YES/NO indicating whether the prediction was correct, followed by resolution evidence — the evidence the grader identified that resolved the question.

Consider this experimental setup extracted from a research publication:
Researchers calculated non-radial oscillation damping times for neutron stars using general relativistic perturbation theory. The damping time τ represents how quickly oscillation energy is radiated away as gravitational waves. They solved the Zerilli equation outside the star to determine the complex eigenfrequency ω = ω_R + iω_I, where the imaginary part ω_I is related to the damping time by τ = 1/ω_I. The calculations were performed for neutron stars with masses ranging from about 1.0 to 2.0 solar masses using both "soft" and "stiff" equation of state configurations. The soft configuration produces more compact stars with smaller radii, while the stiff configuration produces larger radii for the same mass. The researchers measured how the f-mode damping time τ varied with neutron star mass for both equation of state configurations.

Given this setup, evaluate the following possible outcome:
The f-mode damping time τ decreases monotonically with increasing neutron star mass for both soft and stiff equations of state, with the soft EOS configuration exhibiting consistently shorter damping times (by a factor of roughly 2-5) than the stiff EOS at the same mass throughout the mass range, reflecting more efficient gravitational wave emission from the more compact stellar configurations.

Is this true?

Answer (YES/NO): NO